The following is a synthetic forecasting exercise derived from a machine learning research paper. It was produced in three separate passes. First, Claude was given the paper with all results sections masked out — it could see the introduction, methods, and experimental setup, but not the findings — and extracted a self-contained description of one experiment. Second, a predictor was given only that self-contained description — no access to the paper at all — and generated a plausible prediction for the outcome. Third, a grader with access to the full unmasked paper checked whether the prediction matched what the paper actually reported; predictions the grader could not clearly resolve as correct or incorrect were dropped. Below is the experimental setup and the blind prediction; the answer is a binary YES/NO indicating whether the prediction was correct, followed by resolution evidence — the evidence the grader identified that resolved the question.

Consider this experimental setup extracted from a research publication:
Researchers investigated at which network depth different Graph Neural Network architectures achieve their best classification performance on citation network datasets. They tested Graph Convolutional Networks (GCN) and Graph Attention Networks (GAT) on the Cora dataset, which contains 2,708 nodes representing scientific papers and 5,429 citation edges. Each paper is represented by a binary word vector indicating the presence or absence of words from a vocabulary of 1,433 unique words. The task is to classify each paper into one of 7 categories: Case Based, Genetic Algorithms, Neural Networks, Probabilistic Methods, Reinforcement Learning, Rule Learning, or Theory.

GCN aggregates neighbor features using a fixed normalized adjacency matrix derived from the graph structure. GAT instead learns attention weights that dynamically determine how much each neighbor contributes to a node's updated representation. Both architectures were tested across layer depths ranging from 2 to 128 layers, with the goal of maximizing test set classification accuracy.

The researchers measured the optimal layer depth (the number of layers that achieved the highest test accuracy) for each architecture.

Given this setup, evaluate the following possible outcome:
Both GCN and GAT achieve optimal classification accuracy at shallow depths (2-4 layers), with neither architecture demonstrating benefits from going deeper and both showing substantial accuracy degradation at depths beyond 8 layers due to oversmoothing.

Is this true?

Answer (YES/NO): YES